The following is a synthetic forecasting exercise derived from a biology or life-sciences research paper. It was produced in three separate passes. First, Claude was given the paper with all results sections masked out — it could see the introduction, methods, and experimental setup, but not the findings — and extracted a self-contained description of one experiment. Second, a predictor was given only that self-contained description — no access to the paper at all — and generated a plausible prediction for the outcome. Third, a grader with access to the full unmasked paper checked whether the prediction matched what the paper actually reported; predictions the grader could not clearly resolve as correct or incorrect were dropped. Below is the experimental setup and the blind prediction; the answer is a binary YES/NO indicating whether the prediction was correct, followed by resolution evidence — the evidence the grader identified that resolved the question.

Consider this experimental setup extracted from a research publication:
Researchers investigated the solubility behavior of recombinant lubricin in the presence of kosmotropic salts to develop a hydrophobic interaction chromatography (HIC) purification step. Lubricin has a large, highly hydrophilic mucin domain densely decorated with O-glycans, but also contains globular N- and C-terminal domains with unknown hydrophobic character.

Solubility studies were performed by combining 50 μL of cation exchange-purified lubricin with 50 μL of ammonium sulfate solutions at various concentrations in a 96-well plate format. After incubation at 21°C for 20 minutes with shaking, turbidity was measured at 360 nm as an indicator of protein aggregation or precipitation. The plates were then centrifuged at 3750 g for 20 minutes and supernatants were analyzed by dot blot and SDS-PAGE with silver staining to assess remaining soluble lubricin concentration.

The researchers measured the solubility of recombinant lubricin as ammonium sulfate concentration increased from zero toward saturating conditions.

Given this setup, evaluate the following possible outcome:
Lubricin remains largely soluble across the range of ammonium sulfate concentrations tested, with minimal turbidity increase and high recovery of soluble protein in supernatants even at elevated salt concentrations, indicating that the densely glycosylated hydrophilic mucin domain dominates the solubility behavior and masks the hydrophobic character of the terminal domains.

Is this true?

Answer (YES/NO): NO